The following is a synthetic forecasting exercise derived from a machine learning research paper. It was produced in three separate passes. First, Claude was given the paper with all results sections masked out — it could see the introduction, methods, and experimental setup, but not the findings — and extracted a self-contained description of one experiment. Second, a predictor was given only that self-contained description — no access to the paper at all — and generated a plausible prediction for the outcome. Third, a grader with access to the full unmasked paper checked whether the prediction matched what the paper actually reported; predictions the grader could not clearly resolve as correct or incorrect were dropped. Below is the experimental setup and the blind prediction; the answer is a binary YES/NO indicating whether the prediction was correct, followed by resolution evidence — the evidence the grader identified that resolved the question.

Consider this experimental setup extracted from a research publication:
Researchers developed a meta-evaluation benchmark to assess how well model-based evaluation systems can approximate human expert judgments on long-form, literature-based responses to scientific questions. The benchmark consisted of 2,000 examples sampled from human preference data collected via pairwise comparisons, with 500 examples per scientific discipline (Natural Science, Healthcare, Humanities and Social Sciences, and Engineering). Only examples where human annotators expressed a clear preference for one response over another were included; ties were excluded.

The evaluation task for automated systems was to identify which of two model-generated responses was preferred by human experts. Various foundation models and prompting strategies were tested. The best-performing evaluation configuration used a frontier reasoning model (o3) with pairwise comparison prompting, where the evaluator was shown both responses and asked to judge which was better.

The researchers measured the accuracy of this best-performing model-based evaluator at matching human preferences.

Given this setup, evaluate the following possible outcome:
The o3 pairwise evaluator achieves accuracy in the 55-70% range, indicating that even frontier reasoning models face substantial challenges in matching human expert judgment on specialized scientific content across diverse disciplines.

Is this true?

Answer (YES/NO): YES